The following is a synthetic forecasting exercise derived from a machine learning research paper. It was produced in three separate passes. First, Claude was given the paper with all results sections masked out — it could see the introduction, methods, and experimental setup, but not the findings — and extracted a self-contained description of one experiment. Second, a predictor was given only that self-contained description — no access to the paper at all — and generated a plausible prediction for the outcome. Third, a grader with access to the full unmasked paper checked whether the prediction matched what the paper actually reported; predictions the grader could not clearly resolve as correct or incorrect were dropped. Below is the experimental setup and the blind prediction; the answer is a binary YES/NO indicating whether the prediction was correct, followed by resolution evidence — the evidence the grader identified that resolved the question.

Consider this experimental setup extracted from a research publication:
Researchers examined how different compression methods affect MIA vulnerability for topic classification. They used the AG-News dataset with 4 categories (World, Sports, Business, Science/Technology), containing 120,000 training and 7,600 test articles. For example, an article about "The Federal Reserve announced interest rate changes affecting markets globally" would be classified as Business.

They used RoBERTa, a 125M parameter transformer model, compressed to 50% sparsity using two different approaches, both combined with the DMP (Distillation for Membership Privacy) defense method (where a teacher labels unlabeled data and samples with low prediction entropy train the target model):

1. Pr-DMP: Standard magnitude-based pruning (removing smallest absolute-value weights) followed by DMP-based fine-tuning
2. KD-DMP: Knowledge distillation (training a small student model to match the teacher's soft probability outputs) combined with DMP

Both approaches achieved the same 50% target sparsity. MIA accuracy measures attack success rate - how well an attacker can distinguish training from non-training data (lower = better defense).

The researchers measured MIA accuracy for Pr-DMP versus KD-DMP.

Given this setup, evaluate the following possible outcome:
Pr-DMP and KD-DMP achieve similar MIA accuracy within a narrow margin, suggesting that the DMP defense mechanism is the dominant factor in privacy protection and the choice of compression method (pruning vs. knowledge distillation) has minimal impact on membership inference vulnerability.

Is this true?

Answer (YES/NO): YES